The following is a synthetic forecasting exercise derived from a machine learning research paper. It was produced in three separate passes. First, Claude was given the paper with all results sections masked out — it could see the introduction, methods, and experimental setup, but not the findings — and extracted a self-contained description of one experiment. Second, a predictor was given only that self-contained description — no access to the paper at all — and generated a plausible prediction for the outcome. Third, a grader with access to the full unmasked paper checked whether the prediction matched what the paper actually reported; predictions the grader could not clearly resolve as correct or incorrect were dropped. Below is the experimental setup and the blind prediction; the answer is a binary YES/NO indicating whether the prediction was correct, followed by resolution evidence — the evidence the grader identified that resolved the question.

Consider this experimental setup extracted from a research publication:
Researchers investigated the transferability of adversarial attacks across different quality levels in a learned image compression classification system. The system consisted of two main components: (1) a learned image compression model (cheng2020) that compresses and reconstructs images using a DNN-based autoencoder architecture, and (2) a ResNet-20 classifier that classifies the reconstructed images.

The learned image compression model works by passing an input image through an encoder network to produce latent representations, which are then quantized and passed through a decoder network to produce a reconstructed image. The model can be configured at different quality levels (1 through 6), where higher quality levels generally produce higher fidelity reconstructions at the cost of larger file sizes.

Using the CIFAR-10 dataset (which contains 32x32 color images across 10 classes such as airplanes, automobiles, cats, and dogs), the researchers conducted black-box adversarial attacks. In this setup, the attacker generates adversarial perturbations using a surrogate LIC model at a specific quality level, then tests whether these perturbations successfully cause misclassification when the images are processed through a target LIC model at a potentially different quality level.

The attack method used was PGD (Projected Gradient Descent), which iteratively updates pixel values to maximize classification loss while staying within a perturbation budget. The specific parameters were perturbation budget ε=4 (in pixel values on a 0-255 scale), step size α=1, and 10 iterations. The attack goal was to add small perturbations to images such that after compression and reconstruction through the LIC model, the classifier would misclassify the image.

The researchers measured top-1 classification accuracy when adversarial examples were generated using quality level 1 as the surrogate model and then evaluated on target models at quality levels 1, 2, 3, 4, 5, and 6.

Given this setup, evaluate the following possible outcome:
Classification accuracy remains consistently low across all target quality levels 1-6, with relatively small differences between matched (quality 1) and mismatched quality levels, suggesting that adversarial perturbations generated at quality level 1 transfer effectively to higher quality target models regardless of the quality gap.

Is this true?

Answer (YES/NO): NO